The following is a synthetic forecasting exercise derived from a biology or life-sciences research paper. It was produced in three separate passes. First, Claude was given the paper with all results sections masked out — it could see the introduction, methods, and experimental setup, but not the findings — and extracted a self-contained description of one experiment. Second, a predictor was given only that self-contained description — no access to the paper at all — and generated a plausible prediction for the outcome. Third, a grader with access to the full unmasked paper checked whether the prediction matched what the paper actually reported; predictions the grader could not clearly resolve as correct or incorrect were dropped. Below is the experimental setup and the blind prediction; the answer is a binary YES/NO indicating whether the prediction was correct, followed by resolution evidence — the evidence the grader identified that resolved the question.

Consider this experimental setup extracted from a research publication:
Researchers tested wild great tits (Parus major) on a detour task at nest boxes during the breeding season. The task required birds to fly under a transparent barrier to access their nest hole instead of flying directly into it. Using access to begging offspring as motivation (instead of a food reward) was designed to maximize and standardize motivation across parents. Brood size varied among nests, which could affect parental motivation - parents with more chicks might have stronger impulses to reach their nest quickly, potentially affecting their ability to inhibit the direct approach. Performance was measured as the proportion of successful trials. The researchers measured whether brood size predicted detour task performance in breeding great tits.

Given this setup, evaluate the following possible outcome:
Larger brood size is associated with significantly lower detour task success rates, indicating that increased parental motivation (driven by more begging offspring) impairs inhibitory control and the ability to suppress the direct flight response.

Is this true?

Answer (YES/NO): NO